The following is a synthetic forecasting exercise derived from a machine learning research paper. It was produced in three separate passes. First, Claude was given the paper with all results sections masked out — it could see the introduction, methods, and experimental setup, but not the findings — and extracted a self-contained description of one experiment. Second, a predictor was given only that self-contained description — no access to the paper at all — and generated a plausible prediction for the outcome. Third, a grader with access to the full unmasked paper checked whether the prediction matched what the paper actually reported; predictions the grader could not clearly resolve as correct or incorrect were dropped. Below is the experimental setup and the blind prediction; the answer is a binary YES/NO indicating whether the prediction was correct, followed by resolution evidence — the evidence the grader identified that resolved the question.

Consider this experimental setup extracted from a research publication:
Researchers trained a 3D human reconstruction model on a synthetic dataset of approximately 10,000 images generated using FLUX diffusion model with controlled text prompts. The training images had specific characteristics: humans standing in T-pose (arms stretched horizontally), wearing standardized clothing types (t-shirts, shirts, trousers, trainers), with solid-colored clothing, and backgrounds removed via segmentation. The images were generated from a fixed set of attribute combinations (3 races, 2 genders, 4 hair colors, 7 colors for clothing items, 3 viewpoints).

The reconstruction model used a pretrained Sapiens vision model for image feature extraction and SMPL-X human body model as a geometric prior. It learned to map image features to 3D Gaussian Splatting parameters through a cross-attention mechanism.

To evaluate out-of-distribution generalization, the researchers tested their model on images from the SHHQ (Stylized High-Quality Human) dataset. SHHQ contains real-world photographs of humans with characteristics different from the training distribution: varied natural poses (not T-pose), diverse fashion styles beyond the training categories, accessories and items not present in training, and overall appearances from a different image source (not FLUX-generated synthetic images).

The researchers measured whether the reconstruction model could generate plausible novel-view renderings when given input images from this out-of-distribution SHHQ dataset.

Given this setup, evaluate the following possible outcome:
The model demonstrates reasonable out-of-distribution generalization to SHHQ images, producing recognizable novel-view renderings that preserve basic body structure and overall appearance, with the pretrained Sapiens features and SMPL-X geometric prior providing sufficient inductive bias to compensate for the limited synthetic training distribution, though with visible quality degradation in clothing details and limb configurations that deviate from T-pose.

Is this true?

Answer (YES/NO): NO